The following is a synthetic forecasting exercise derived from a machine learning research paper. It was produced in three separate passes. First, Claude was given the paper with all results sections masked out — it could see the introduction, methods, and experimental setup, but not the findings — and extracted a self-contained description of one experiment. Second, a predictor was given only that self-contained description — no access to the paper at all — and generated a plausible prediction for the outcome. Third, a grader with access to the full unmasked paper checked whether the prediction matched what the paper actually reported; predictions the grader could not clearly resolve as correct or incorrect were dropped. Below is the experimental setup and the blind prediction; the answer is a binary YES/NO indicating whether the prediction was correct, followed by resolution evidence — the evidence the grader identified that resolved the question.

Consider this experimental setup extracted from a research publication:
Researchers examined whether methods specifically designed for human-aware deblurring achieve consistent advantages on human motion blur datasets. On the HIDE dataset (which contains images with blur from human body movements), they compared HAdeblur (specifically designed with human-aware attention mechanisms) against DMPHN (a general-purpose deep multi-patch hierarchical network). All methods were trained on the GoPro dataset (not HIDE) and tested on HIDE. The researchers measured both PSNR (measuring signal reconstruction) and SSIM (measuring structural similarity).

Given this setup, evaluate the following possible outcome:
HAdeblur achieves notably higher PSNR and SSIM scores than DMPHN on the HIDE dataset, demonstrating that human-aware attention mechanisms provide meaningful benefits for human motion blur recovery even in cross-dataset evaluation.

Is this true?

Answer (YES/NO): NO